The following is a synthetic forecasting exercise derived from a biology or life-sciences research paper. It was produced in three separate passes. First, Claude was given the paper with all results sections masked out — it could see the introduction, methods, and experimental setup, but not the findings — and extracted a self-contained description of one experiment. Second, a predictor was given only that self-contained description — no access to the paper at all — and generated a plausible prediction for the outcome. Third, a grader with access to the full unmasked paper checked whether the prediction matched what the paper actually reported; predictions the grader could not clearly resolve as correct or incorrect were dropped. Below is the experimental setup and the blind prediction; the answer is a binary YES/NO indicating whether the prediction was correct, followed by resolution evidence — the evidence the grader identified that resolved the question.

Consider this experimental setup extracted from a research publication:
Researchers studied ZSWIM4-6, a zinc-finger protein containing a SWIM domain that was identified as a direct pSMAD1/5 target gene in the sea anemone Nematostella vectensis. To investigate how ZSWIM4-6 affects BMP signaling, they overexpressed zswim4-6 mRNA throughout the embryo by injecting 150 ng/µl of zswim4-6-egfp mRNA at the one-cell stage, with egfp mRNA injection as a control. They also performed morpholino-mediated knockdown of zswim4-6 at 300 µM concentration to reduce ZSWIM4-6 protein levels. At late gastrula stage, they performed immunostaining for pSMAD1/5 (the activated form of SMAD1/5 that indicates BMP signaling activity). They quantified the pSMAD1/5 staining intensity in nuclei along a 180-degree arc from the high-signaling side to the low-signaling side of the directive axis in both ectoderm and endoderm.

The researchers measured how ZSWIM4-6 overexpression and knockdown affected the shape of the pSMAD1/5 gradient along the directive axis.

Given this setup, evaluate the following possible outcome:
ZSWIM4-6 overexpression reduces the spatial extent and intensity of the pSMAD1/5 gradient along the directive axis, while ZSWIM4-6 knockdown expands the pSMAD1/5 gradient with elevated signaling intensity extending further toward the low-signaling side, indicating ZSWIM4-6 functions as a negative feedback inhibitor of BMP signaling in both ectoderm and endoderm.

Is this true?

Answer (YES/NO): NO